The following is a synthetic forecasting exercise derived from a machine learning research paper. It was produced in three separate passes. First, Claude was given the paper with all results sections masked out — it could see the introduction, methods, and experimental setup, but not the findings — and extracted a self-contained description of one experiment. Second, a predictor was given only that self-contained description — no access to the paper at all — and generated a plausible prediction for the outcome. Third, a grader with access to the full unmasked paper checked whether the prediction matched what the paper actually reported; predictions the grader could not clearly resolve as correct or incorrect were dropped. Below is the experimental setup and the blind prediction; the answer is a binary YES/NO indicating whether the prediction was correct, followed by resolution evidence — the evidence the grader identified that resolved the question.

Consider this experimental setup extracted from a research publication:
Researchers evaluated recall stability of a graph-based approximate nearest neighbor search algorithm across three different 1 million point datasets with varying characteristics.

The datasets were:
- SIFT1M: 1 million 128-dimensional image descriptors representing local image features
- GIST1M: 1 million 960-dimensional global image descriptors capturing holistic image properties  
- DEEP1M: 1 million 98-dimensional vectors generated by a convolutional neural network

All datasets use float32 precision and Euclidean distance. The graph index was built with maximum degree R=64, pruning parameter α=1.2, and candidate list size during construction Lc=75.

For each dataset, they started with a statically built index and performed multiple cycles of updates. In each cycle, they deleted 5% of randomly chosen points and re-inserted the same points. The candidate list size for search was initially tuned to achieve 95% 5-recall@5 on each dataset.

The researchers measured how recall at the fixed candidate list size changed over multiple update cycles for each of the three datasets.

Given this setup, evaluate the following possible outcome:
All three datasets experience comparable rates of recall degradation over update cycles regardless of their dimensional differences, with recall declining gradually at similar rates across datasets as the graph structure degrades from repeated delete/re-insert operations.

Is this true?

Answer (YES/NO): NO